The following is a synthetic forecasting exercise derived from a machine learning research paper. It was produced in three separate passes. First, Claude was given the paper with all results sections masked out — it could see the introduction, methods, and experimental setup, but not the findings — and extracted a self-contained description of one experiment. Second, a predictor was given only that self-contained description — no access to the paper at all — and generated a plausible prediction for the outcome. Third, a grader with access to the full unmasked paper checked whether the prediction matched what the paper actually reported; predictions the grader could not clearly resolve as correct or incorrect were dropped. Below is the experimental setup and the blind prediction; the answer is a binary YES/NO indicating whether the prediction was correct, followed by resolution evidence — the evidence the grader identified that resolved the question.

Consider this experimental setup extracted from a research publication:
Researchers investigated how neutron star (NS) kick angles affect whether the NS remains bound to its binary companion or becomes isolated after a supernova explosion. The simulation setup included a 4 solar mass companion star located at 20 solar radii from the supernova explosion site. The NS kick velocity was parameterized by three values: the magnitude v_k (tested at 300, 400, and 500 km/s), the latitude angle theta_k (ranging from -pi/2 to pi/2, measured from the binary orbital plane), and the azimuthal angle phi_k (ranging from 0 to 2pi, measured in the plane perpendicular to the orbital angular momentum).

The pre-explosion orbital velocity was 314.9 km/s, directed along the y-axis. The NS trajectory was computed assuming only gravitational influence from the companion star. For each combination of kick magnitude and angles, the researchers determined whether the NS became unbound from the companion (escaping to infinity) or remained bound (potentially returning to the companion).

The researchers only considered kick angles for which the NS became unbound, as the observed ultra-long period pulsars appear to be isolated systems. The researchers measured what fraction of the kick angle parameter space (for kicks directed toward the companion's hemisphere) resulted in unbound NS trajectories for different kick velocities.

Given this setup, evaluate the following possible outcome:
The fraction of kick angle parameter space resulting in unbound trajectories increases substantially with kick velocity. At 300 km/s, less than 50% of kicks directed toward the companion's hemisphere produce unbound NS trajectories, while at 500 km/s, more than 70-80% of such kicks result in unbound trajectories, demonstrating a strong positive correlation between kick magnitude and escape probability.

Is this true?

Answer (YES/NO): NO